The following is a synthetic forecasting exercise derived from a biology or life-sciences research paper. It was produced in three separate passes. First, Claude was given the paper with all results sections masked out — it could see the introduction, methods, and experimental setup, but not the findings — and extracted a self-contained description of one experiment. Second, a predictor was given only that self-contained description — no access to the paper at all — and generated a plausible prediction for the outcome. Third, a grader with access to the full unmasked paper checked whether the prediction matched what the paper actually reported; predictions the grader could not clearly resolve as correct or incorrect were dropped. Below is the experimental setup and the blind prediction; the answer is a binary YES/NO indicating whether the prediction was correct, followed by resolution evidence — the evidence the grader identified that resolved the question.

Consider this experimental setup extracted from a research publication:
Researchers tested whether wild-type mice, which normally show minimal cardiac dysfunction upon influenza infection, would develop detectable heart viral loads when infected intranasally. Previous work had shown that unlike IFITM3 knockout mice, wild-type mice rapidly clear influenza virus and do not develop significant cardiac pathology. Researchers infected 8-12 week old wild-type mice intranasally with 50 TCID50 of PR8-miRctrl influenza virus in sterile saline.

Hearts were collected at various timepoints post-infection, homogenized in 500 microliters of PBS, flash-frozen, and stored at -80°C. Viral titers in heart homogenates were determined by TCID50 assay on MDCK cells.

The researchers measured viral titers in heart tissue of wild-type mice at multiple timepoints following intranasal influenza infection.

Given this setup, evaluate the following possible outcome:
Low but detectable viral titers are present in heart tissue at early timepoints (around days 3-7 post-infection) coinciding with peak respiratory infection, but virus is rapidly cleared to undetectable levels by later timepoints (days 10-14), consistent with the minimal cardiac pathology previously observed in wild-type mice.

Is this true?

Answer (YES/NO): NO